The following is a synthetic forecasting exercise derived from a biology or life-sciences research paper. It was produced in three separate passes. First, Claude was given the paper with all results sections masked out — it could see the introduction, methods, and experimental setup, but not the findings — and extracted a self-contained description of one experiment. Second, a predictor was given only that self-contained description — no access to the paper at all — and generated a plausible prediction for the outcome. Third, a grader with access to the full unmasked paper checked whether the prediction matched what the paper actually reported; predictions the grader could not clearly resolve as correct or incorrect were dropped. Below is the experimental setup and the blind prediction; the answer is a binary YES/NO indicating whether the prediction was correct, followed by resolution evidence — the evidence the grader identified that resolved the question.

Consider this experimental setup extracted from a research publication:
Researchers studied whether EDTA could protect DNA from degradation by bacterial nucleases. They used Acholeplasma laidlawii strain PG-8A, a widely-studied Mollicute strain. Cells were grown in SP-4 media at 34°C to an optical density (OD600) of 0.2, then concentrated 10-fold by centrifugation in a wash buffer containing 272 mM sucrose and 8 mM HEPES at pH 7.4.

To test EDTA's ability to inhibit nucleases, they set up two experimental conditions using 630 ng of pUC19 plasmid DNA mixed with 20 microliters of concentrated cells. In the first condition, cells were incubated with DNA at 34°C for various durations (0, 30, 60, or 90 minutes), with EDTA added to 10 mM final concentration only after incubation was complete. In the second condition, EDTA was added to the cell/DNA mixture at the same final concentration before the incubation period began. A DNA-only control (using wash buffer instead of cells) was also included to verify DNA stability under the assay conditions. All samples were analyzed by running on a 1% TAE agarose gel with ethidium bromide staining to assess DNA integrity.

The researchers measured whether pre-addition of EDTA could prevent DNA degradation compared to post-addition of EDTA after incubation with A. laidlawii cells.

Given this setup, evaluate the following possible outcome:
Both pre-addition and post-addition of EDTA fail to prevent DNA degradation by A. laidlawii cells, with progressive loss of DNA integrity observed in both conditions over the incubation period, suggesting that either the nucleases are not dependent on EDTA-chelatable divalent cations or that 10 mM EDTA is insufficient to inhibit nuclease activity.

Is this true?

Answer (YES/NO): NO